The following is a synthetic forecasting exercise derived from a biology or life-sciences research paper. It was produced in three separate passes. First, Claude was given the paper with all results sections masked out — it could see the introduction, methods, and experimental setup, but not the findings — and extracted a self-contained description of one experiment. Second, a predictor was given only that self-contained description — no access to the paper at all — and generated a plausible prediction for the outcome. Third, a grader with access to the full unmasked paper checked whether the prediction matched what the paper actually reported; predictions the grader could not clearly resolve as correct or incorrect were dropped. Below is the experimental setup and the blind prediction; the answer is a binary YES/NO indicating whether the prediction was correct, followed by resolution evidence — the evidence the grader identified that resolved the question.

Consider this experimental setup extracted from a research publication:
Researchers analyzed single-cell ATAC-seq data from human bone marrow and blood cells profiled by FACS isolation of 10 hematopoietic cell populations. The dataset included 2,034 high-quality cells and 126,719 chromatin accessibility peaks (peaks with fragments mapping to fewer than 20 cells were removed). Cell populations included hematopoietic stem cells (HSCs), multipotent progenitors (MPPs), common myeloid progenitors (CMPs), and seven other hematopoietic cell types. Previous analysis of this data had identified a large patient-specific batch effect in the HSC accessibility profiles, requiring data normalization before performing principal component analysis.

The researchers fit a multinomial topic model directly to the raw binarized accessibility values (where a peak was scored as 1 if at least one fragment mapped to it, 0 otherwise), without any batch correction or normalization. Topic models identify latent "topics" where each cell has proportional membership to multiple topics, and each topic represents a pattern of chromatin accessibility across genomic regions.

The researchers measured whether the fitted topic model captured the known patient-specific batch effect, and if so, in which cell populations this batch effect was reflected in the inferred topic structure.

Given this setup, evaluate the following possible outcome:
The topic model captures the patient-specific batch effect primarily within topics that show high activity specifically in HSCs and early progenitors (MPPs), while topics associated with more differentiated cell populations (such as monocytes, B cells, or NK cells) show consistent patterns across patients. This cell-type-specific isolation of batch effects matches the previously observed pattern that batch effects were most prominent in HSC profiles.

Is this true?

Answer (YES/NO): YES